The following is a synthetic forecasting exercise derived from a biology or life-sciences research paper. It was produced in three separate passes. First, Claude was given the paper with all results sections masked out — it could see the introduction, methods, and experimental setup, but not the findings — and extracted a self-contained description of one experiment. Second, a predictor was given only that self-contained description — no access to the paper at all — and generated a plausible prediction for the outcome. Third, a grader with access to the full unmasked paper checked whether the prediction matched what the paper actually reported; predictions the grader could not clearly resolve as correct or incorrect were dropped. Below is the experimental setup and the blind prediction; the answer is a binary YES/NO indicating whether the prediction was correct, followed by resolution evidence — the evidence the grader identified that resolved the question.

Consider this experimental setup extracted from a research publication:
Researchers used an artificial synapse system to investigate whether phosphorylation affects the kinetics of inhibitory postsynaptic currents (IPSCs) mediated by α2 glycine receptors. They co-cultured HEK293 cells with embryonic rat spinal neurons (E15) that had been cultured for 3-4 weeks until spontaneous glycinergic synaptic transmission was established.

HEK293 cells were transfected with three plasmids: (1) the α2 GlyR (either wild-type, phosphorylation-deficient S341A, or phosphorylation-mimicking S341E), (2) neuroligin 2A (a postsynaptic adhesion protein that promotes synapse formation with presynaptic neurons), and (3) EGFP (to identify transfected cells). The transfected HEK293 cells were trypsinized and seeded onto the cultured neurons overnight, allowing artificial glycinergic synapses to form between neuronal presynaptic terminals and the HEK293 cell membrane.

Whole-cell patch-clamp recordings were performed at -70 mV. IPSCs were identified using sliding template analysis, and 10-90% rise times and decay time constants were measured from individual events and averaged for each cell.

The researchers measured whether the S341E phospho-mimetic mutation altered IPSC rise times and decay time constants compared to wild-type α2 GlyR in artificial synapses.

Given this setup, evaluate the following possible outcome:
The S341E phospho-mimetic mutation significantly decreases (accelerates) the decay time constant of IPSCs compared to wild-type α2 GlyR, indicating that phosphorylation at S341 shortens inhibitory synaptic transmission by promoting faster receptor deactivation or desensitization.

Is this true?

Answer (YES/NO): NO